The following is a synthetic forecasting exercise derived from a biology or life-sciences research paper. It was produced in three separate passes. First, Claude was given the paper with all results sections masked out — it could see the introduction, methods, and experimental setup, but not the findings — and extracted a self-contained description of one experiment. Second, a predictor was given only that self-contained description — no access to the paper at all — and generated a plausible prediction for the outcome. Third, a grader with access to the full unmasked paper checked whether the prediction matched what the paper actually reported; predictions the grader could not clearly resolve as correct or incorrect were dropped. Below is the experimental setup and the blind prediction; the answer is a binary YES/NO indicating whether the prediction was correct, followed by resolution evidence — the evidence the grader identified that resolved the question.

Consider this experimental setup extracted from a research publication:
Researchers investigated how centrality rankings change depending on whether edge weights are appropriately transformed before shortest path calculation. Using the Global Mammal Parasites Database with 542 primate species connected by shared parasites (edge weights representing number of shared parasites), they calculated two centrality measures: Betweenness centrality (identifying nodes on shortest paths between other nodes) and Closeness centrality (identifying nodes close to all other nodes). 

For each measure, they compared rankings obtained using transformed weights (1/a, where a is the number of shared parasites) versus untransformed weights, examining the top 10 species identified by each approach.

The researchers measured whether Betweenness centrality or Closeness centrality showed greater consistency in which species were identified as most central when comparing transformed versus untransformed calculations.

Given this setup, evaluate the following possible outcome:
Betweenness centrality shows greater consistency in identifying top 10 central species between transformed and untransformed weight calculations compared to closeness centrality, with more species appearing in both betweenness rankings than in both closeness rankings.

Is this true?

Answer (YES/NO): NO